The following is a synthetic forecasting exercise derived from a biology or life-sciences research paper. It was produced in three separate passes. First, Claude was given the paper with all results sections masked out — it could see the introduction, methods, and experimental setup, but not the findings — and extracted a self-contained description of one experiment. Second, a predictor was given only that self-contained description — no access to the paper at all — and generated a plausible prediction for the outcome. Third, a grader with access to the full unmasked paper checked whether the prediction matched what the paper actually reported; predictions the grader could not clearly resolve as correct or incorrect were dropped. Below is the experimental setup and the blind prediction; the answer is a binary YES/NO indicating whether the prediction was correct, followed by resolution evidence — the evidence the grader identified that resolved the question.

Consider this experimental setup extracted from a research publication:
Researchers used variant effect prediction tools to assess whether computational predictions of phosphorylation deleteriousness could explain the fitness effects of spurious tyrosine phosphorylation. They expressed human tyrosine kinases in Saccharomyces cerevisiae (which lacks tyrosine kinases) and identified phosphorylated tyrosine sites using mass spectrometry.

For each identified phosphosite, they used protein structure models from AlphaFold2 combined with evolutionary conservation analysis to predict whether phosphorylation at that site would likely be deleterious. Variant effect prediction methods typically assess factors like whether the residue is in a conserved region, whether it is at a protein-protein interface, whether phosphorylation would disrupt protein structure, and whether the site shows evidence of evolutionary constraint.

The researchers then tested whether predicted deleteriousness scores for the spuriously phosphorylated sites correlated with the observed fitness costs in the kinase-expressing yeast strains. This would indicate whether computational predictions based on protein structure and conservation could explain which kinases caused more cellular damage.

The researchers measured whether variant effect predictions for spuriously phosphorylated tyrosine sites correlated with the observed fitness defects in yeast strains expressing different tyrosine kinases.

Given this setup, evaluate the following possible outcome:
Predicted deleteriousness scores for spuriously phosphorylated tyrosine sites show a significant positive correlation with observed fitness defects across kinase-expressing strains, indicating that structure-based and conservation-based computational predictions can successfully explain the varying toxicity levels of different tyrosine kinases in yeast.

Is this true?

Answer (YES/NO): NO